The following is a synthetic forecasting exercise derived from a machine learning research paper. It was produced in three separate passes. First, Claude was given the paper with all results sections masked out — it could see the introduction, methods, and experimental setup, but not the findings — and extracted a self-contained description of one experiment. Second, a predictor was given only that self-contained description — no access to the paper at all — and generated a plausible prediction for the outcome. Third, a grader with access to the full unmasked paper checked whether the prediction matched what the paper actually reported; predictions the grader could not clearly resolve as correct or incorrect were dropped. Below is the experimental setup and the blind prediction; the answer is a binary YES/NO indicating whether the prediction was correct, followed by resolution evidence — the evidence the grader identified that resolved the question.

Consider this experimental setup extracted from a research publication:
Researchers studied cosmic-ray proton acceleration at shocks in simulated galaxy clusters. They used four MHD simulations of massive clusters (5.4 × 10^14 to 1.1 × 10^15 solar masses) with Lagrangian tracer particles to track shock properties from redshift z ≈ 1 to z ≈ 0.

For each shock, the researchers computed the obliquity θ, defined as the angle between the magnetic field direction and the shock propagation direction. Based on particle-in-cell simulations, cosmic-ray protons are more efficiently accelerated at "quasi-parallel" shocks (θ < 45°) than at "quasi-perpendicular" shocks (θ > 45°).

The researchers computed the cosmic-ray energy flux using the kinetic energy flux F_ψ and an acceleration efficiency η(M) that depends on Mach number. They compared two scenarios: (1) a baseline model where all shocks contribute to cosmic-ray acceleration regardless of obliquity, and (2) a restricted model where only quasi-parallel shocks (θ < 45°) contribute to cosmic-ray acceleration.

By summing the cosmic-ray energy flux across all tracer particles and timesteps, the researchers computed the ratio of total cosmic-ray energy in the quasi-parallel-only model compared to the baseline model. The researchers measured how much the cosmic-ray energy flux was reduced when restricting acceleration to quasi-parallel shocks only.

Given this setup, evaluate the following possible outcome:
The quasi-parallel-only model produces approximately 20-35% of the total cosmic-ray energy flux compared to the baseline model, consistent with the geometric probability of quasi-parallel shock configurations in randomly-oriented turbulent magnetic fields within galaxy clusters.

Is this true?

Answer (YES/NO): YES